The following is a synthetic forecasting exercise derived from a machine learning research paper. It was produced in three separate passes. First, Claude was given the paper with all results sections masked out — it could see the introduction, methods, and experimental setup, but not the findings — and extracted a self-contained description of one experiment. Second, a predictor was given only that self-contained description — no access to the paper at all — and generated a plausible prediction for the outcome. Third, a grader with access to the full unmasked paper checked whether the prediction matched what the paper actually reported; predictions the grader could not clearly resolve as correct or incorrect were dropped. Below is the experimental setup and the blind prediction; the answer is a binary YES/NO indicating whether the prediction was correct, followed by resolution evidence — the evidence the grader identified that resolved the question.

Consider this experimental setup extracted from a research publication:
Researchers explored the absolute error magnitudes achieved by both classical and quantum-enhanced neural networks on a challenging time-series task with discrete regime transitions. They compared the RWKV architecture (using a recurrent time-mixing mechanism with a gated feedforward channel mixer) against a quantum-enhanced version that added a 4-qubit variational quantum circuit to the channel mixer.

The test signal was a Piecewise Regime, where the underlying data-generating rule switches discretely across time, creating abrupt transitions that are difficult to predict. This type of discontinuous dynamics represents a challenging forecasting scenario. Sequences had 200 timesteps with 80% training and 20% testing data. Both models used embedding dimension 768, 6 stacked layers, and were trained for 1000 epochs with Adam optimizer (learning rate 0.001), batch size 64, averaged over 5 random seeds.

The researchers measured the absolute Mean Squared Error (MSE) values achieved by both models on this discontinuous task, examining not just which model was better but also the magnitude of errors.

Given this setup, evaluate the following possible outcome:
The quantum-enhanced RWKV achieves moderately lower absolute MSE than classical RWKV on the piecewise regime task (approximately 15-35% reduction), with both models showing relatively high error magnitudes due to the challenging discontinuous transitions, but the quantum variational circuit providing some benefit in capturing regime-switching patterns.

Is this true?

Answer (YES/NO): NO